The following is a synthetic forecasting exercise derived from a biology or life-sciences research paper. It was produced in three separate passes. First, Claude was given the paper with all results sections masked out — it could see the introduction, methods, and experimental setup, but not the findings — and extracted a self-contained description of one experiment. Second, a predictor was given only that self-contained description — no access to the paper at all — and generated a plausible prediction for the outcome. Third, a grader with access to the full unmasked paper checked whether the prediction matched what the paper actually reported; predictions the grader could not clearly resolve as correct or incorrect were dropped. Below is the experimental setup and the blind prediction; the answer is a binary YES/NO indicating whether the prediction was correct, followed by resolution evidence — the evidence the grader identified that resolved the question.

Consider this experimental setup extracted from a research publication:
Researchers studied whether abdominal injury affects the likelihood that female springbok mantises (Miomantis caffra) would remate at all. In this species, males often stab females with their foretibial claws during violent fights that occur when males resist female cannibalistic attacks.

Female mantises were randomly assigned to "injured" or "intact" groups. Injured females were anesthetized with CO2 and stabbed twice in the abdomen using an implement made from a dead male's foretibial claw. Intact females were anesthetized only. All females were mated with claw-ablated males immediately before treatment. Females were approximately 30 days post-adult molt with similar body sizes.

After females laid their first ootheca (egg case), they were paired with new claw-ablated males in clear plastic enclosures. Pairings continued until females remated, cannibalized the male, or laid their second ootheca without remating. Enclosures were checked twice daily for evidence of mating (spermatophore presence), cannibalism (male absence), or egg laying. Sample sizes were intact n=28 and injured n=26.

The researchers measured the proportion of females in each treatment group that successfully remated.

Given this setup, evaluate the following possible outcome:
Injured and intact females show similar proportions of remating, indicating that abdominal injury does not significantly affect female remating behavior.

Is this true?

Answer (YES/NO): YES